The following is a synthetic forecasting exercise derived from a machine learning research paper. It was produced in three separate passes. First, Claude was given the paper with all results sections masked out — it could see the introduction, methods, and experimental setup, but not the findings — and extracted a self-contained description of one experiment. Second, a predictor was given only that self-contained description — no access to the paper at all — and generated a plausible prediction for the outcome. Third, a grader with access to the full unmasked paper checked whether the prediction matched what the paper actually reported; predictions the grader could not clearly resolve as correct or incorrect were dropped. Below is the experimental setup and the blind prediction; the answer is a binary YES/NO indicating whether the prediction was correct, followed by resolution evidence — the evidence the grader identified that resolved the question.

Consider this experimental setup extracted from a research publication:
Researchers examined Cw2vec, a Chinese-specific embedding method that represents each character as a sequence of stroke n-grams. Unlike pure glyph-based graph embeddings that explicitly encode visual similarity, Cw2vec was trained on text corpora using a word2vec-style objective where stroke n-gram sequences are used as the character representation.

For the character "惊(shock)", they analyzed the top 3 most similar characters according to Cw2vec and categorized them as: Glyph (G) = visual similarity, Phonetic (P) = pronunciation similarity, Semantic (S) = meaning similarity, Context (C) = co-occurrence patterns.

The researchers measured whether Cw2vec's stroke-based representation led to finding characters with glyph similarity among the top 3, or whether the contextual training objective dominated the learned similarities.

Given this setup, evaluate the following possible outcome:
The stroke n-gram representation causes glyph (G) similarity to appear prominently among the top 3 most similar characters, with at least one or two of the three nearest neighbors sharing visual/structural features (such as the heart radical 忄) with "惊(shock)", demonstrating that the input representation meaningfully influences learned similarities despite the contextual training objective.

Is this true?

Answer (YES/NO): NO